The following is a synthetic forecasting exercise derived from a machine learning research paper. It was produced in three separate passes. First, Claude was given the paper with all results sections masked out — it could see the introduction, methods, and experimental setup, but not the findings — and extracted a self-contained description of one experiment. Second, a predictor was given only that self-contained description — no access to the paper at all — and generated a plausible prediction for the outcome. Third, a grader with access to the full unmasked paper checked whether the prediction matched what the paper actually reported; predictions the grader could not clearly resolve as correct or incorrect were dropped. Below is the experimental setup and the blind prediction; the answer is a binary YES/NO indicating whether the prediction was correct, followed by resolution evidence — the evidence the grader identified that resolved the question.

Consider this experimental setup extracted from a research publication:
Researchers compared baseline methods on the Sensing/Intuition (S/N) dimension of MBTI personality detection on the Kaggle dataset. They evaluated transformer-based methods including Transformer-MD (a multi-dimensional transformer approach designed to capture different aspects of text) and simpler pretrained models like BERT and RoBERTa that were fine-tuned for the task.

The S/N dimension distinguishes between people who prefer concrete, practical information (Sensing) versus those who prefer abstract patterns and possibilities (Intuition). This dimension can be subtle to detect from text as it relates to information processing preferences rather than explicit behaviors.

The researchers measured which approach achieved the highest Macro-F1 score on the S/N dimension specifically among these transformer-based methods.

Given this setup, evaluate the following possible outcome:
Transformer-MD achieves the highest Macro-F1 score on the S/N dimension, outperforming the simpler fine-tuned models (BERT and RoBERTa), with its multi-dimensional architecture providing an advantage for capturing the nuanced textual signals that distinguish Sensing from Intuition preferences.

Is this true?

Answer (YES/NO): YES